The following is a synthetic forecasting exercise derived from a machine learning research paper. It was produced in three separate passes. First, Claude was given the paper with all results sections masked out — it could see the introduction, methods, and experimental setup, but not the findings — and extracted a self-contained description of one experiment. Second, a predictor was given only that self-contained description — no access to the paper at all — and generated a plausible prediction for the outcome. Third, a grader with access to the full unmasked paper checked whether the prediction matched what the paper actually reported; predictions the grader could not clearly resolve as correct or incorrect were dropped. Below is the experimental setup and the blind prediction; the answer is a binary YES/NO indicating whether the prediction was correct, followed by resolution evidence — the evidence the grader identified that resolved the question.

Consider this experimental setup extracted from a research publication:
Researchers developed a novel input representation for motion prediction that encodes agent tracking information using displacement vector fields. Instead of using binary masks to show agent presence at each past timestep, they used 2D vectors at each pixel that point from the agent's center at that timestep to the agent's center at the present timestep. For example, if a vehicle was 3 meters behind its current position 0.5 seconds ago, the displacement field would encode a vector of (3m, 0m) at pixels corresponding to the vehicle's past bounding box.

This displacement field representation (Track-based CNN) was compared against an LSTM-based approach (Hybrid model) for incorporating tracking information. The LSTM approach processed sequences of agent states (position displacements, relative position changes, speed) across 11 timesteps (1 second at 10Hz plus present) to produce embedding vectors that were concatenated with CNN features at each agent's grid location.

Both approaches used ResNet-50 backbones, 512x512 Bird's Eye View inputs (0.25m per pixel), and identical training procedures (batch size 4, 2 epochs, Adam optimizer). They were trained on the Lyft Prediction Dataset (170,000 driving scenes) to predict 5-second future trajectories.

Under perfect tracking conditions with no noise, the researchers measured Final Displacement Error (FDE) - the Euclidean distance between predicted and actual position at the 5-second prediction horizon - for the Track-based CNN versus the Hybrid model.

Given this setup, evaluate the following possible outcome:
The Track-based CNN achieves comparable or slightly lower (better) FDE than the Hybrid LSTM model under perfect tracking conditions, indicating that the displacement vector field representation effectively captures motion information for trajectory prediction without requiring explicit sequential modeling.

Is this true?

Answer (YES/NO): NO